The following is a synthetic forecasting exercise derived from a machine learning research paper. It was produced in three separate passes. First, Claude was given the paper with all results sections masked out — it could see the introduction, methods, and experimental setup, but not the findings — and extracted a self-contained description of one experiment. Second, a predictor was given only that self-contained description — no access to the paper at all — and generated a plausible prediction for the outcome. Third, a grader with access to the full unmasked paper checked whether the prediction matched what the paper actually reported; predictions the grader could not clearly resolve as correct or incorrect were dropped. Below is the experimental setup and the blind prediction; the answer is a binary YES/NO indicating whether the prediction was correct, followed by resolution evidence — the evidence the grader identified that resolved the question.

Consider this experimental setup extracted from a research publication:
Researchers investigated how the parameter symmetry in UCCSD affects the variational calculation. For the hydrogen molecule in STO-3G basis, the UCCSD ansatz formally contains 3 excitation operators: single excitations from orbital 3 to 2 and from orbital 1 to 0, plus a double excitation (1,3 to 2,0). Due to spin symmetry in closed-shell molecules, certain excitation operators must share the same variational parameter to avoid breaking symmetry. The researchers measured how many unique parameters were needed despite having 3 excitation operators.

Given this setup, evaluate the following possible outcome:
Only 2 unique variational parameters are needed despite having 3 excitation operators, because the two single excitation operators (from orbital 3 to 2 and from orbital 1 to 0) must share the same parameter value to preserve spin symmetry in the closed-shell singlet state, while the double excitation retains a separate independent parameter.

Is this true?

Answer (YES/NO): YES